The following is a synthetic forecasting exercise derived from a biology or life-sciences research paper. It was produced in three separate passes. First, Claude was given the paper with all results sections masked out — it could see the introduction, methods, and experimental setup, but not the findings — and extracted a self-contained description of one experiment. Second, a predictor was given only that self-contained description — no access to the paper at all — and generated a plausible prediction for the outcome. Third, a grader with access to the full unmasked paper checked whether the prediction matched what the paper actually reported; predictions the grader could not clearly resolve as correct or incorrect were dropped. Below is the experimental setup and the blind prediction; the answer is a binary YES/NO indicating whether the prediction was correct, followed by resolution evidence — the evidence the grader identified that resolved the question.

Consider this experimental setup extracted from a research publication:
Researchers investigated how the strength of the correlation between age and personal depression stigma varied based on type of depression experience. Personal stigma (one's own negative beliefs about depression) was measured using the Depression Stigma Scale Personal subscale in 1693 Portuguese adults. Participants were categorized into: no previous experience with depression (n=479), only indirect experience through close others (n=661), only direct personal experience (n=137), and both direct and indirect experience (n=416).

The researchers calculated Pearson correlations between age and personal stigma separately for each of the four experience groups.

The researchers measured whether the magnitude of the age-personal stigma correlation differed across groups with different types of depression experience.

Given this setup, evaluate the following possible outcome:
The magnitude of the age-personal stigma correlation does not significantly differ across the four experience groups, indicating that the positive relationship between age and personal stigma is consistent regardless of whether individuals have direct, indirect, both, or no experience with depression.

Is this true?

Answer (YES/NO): NO